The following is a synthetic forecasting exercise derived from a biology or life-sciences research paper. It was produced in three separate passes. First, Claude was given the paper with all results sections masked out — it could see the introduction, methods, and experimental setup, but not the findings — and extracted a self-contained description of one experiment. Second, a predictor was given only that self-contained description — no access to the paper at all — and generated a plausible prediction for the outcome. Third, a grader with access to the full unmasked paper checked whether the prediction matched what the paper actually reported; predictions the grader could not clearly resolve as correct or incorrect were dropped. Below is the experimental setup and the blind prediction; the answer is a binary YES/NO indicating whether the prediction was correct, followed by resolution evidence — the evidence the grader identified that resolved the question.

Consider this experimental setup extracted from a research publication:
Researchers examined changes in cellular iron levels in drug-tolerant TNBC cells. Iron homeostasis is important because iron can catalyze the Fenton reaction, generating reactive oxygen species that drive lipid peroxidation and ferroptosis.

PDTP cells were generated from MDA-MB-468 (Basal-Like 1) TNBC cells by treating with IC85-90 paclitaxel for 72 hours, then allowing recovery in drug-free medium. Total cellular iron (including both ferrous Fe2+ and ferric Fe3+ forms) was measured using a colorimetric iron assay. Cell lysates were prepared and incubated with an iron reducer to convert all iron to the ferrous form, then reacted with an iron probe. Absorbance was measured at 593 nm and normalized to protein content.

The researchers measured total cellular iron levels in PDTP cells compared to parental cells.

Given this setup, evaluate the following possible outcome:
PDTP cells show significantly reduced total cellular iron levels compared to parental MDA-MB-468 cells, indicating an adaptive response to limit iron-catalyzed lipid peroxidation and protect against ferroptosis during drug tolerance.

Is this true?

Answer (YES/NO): NO